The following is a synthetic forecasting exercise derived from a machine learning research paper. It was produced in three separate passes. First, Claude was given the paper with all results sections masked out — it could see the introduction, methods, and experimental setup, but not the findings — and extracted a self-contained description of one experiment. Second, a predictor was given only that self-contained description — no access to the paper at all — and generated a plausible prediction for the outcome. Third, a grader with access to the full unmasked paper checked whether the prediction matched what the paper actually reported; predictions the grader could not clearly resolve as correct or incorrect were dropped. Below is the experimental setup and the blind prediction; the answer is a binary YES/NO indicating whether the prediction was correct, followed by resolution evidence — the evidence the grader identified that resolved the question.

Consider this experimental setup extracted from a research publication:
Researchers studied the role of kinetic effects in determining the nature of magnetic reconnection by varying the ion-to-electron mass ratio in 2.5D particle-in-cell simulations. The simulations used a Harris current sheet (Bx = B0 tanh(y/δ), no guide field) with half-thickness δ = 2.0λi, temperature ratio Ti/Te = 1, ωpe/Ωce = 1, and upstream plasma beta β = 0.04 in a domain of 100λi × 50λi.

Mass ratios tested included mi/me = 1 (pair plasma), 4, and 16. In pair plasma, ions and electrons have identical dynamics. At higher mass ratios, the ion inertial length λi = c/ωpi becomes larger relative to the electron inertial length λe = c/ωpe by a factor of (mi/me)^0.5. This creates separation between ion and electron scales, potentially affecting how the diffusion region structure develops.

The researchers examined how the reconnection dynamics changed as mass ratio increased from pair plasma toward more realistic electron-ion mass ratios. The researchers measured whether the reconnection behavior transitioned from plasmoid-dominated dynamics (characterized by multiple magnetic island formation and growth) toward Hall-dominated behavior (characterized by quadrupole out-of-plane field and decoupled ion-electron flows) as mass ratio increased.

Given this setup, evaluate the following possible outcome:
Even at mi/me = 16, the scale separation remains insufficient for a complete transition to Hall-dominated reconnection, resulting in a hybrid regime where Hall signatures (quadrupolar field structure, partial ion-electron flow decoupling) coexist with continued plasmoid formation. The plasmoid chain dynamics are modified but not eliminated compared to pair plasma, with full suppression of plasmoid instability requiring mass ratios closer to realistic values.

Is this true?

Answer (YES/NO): NO